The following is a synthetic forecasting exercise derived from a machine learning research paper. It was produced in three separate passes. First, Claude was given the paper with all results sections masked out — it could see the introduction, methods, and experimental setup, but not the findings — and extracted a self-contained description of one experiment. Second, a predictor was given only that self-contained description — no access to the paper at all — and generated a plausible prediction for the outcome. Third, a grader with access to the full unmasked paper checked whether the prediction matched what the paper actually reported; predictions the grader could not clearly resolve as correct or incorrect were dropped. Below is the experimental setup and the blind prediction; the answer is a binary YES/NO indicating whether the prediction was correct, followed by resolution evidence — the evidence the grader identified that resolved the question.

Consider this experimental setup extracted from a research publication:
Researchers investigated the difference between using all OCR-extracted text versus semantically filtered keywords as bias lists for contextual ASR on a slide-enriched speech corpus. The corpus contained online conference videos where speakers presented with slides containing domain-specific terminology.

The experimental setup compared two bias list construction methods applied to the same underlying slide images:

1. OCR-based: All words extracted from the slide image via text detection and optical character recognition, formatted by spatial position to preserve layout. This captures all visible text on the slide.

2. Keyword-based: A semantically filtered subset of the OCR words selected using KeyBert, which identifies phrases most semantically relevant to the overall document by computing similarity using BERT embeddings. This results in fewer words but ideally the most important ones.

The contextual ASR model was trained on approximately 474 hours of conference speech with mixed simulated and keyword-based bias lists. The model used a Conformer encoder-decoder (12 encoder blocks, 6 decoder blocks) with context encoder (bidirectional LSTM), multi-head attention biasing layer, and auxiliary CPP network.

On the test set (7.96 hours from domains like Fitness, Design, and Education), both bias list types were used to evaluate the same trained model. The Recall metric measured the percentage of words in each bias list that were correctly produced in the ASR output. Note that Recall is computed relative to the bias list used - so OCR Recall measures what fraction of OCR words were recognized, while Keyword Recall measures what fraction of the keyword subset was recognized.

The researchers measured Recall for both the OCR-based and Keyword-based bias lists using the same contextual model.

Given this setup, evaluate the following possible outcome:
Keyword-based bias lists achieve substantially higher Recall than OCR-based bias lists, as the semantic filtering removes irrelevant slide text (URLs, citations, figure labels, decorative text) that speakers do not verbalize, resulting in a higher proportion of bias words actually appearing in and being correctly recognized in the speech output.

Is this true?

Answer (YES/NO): NO